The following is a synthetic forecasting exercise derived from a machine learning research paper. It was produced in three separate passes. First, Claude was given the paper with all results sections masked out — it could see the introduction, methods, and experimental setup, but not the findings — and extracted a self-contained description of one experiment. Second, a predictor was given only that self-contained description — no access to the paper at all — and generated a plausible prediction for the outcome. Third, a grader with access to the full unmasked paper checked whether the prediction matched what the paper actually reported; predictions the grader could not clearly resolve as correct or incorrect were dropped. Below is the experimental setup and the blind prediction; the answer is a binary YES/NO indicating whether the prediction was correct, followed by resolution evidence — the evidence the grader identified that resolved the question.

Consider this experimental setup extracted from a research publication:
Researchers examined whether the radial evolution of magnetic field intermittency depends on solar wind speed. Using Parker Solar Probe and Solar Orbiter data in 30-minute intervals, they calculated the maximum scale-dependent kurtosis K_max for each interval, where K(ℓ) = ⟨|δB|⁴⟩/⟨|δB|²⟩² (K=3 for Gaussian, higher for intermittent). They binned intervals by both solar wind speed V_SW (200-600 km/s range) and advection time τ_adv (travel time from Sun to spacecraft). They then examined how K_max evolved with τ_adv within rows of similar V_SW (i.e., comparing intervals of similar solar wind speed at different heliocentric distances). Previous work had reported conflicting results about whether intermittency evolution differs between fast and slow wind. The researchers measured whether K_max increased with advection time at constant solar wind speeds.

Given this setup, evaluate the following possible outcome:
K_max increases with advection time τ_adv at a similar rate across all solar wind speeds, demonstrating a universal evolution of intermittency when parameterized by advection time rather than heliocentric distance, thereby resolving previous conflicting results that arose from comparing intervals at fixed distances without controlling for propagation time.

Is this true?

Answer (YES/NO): NO